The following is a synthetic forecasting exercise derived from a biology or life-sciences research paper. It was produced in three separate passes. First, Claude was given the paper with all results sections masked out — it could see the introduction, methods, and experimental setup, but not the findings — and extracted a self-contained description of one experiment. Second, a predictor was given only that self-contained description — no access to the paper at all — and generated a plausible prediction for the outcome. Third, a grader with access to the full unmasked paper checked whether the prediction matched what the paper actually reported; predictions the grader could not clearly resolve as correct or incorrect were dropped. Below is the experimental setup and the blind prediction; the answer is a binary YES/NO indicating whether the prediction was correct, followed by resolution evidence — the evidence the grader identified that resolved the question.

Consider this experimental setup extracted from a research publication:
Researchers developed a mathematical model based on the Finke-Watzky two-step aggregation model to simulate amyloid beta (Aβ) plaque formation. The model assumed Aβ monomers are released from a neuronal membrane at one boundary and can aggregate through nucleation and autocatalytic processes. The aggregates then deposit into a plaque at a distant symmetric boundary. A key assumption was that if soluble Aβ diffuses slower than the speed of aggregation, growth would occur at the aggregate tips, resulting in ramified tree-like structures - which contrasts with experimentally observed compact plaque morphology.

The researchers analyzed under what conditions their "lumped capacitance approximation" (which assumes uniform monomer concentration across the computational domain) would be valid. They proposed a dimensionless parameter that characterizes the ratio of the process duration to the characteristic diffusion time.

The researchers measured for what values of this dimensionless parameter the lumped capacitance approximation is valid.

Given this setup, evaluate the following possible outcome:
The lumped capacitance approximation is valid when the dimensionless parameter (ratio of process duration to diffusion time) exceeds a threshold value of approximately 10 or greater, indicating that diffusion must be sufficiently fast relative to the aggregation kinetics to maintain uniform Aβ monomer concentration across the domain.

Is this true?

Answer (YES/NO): NO